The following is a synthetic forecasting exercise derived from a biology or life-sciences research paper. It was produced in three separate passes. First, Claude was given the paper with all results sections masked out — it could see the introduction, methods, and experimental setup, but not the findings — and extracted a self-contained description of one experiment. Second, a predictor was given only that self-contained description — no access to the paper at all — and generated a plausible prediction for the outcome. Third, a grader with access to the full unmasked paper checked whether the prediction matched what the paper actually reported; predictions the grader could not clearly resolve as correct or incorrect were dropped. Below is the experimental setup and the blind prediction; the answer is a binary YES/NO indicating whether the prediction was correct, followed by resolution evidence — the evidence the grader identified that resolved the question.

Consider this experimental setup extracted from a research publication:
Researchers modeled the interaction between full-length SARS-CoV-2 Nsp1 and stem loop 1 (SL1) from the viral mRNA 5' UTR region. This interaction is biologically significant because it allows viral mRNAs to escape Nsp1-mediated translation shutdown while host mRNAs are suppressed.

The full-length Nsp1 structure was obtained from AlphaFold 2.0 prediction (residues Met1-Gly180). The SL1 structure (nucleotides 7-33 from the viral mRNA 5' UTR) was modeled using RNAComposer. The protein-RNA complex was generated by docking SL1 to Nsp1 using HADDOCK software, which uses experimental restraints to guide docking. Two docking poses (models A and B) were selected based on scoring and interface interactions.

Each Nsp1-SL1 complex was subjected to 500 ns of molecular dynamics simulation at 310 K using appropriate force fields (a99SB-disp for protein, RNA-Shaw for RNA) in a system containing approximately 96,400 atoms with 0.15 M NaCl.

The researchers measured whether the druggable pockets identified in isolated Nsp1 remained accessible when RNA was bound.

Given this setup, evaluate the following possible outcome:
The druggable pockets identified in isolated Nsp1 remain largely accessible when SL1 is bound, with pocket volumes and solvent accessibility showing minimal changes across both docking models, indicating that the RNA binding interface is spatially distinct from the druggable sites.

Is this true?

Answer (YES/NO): NO